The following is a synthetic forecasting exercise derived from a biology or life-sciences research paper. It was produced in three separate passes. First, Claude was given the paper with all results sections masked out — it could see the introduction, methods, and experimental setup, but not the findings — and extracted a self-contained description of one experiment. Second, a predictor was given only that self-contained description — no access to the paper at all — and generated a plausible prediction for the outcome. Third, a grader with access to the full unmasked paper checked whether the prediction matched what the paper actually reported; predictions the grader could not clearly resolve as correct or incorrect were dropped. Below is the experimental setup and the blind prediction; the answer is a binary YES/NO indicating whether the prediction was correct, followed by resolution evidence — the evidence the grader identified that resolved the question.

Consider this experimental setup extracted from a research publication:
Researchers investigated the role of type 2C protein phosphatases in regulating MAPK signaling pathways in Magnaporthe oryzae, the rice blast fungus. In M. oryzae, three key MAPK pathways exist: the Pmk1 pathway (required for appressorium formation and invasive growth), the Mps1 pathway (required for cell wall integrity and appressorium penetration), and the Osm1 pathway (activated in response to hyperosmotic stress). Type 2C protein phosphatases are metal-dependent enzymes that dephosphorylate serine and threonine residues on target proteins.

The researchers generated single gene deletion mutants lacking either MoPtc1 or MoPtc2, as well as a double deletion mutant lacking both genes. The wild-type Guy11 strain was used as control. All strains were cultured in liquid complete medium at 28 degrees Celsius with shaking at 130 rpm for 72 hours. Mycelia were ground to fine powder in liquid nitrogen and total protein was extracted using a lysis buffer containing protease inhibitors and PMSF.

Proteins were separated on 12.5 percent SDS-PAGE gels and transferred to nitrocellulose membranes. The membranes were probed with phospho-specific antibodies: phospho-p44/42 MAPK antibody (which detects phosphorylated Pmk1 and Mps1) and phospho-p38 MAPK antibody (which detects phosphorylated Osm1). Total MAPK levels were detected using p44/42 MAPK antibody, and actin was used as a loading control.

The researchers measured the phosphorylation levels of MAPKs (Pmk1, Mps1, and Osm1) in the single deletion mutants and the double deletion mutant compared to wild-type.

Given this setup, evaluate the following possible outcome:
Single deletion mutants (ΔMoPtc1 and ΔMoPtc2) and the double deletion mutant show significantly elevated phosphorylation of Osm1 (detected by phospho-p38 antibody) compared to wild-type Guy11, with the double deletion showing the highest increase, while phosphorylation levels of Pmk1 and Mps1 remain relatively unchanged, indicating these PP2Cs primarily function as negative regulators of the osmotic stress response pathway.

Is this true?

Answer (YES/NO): NO